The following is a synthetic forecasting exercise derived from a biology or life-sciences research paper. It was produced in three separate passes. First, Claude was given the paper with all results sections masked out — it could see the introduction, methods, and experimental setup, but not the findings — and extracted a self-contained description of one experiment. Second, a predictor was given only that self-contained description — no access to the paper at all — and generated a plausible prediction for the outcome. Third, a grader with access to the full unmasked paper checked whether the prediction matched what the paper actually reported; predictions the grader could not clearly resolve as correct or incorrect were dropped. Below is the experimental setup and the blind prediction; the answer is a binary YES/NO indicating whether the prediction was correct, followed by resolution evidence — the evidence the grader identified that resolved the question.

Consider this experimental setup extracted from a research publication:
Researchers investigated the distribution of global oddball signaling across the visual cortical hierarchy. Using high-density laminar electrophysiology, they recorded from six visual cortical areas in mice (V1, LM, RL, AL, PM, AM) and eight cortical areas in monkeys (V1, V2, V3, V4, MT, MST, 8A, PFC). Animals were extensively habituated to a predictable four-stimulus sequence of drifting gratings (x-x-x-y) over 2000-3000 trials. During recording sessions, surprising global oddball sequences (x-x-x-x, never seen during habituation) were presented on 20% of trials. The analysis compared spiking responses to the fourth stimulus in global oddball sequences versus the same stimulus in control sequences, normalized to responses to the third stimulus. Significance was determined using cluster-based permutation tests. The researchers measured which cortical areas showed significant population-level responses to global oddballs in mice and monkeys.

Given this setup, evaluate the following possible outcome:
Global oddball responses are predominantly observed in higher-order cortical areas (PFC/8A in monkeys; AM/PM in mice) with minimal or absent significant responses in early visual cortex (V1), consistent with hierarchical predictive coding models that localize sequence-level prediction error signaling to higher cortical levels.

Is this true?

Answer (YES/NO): NO